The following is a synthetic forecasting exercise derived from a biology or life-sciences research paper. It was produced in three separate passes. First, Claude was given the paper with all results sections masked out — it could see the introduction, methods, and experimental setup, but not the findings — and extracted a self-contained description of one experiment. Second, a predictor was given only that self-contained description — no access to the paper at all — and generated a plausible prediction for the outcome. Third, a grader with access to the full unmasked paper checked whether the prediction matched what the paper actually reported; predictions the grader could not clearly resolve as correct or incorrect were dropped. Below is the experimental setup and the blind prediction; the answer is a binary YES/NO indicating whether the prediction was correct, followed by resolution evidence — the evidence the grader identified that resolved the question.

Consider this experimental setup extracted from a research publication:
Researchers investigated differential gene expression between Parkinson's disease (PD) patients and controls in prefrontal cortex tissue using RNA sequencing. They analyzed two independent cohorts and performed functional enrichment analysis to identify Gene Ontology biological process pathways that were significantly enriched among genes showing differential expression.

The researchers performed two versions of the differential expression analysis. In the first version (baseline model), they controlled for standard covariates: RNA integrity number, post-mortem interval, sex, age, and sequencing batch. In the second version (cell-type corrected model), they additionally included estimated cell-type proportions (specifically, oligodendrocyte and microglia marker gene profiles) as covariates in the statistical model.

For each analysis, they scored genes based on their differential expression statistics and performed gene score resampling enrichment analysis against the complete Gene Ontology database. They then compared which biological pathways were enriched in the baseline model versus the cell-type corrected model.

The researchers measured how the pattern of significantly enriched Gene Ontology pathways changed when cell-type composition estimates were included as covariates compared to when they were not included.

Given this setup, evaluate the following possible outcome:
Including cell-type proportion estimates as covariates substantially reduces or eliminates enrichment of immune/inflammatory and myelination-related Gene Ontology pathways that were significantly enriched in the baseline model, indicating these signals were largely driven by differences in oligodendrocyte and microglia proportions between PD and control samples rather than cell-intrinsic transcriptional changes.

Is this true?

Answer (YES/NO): YES